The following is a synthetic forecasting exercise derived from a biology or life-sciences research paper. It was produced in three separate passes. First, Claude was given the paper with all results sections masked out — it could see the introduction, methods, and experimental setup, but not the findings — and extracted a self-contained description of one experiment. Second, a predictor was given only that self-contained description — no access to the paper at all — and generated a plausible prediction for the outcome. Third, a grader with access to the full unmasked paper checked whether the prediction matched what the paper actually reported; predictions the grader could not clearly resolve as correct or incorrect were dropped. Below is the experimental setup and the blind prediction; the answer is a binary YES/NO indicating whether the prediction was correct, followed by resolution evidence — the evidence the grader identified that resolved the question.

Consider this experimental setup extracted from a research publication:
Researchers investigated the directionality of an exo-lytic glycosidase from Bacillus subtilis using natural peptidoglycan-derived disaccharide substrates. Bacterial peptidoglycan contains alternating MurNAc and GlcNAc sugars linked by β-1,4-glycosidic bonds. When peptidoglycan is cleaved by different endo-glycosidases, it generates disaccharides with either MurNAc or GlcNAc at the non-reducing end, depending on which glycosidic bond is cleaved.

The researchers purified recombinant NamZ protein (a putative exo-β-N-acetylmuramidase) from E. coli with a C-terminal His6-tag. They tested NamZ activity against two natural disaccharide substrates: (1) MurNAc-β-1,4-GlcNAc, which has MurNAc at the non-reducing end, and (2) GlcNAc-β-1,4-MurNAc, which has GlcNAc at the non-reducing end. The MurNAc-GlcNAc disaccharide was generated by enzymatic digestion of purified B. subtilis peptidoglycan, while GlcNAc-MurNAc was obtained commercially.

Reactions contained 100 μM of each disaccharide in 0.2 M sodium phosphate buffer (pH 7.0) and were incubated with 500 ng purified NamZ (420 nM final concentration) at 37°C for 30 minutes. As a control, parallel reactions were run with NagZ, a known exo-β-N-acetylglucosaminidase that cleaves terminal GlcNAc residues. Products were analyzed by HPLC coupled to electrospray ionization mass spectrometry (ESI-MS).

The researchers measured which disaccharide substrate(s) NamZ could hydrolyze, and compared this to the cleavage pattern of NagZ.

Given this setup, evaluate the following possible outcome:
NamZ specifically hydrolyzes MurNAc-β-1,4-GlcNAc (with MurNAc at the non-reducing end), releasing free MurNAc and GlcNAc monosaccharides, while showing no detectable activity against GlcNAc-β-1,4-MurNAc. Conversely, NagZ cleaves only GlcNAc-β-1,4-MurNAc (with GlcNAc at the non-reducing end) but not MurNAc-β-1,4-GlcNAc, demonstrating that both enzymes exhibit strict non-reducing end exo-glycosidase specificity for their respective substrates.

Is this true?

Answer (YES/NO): YES